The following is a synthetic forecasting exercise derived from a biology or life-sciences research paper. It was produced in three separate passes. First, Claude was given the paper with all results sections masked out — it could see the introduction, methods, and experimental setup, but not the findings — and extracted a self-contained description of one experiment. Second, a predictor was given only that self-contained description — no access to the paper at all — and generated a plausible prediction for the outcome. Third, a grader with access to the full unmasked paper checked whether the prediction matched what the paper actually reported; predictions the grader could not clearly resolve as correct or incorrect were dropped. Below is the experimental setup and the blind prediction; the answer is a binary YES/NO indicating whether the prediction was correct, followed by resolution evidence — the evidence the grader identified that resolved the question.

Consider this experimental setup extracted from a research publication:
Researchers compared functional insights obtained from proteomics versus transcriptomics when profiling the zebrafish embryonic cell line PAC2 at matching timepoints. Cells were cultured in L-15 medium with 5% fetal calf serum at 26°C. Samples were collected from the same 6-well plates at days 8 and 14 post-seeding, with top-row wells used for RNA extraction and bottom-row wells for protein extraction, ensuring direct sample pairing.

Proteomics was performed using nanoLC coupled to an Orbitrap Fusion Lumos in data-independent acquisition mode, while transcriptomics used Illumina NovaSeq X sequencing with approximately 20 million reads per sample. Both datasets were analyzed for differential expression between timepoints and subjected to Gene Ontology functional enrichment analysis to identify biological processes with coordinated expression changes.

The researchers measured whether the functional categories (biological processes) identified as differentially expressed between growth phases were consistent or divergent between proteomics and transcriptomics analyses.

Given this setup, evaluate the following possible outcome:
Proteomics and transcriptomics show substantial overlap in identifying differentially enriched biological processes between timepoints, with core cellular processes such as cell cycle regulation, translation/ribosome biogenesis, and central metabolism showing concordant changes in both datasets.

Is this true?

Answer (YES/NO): YES